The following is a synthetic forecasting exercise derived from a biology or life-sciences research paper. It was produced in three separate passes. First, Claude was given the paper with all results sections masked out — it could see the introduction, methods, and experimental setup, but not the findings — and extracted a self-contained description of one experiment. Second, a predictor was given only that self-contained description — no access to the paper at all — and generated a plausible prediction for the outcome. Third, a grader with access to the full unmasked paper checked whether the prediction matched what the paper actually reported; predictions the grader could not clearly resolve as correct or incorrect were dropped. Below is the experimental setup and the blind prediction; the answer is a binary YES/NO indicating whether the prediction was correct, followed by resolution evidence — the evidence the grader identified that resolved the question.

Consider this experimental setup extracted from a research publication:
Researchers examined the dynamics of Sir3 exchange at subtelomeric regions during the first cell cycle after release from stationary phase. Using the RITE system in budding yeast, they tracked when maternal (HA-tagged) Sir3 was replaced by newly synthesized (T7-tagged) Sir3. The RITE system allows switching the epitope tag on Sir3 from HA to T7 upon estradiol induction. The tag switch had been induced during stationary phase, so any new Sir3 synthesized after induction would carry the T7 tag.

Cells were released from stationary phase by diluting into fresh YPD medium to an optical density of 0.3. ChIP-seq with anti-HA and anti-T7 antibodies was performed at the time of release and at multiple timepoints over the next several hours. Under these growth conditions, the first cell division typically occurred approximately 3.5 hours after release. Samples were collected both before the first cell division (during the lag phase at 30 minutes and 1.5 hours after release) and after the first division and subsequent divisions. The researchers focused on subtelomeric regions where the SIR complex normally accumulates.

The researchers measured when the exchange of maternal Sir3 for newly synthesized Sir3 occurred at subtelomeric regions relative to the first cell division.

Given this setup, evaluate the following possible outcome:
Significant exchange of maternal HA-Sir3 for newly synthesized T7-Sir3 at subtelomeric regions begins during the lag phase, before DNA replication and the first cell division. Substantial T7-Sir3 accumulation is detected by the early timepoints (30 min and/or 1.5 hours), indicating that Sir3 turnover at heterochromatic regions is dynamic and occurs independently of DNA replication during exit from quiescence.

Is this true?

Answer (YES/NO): NO